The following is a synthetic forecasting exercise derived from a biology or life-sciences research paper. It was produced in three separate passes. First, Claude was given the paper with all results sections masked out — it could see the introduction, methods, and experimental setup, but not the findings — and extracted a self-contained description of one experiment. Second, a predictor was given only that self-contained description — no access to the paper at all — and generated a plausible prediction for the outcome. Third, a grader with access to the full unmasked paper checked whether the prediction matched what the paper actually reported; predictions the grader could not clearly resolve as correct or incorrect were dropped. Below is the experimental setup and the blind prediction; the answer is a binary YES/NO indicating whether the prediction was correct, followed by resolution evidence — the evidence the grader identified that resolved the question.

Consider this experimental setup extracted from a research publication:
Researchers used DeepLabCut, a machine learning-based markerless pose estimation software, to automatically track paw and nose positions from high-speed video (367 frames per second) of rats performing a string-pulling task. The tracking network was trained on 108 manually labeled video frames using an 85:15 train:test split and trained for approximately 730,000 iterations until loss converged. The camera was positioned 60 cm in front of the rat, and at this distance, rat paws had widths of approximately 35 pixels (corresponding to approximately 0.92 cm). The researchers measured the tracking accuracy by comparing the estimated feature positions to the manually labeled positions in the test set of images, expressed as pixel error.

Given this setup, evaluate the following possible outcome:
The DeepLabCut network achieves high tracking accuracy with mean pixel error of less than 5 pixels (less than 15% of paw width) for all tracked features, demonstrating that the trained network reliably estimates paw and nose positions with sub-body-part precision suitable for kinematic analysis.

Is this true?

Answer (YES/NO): YES